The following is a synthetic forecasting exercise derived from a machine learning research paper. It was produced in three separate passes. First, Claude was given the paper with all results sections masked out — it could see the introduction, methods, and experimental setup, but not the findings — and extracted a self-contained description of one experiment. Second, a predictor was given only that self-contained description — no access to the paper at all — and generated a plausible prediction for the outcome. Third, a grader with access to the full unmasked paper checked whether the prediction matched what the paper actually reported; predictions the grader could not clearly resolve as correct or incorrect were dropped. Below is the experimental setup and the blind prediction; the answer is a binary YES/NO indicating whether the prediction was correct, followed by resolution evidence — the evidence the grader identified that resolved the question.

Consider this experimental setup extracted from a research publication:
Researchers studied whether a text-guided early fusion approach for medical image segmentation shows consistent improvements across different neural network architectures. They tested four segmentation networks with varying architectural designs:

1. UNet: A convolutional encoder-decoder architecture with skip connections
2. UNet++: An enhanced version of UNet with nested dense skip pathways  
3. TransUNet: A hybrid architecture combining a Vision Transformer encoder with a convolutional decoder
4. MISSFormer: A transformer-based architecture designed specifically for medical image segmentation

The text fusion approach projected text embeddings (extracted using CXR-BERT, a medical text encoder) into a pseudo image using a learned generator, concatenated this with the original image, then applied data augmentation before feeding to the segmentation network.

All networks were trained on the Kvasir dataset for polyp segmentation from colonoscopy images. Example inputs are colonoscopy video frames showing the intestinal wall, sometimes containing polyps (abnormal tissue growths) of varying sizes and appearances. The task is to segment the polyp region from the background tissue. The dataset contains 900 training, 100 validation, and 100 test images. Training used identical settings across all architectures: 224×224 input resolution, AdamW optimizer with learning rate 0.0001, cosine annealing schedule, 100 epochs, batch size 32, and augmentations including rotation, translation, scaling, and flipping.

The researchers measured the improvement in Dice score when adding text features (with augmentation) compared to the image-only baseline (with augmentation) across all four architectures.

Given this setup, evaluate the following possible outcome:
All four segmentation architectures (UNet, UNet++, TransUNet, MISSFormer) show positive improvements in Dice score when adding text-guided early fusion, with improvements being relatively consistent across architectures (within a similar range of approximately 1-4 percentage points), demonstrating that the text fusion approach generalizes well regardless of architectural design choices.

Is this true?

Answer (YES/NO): NO